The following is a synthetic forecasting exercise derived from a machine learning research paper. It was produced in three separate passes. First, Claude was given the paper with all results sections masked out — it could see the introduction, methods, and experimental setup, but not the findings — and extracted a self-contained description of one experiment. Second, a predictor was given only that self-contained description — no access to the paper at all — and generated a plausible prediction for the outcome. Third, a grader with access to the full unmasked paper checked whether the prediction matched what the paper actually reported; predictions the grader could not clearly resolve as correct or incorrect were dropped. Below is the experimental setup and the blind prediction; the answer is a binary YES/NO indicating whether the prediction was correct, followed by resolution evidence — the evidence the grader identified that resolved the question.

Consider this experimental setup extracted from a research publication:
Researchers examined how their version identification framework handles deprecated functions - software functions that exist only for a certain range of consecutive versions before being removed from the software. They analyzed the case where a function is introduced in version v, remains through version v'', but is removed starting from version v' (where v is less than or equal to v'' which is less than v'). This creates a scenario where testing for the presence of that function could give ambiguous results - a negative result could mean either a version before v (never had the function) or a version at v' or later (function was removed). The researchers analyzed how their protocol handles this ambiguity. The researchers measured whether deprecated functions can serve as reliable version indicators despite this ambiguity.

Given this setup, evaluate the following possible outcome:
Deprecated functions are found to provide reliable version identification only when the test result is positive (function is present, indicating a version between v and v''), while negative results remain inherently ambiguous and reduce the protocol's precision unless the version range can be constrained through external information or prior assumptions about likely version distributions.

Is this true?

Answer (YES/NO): NO